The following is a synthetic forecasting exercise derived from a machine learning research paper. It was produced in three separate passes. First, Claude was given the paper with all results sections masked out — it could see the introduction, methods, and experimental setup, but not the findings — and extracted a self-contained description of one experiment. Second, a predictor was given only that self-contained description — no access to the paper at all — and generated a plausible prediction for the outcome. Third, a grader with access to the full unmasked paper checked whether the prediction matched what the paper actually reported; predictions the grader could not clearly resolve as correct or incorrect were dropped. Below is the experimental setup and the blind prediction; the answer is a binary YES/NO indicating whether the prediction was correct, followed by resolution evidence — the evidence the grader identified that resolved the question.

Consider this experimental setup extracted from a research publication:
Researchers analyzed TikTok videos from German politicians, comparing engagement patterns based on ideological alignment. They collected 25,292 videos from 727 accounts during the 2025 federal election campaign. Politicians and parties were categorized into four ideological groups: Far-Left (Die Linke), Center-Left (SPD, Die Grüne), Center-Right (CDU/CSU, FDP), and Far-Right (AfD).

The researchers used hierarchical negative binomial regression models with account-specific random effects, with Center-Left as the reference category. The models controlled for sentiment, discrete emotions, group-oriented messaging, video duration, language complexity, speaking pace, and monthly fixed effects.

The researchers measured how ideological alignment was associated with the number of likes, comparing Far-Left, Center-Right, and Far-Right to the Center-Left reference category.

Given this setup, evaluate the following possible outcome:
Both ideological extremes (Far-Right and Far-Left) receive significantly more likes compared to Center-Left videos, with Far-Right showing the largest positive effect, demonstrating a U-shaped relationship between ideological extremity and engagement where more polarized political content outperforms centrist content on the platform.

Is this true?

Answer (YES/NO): NO